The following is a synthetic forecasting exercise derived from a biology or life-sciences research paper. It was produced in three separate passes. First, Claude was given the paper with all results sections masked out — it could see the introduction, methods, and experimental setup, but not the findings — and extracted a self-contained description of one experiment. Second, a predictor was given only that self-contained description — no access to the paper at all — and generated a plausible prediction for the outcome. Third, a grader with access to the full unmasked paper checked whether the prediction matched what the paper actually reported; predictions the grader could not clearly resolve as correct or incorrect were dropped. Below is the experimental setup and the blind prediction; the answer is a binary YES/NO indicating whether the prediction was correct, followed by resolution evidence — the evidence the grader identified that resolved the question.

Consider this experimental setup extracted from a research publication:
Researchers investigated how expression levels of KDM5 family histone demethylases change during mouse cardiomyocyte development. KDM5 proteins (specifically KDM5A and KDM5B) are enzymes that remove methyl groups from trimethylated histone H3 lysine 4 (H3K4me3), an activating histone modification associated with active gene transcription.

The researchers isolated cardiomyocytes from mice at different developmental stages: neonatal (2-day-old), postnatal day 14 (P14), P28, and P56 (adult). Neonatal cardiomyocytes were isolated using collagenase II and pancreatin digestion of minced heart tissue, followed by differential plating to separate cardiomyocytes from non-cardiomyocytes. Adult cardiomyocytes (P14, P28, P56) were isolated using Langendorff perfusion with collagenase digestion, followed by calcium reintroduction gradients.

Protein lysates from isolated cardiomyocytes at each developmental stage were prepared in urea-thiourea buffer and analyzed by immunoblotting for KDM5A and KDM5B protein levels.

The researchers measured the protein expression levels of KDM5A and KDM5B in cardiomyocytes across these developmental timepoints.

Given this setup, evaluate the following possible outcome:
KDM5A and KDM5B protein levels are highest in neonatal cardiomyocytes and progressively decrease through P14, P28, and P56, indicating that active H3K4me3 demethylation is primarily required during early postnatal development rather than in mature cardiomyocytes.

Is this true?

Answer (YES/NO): NO